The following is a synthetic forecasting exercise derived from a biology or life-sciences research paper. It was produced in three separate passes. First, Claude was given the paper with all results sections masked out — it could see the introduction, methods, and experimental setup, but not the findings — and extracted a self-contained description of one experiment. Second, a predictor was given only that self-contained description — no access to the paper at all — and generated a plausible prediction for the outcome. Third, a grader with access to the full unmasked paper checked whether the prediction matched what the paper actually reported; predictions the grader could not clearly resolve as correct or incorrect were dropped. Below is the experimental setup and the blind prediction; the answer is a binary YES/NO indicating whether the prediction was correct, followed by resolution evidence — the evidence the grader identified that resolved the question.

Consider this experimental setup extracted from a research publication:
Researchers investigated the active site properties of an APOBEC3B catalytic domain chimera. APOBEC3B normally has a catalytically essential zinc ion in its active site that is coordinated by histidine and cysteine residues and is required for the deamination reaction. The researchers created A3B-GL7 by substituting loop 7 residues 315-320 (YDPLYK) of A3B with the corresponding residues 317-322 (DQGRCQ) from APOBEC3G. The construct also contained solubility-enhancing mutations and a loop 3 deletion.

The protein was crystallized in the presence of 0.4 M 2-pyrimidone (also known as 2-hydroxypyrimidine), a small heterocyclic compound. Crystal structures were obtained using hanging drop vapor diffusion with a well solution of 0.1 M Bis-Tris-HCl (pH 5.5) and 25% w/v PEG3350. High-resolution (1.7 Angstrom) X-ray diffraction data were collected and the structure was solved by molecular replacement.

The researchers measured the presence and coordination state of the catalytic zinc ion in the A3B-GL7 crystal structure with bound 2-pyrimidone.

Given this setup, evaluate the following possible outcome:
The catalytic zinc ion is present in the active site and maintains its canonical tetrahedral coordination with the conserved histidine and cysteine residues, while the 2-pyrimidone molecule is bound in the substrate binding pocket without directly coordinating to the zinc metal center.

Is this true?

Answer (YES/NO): NO